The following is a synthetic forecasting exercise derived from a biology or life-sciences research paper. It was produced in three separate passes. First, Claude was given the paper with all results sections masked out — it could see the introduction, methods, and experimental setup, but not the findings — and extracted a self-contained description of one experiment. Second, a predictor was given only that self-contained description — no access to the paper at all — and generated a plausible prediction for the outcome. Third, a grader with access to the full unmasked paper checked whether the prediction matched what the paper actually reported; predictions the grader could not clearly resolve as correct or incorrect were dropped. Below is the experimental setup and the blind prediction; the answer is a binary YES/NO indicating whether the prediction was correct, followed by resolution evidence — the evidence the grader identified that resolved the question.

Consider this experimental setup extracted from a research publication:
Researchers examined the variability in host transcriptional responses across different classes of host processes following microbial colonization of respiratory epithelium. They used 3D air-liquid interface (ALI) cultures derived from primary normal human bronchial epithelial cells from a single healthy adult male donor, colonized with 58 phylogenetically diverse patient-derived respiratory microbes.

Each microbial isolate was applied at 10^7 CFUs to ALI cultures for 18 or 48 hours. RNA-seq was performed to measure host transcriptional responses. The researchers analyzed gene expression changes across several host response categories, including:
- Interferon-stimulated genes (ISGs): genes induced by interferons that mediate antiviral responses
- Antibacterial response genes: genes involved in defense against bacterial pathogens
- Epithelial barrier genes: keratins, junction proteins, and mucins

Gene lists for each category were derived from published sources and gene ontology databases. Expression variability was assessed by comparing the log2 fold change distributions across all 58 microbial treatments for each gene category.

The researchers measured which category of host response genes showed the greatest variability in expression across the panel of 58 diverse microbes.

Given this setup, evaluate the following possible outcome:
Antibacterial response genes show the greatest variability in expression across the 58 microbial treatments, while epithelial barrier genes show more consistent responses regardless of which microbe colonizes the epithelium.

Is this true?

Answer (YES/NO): NO